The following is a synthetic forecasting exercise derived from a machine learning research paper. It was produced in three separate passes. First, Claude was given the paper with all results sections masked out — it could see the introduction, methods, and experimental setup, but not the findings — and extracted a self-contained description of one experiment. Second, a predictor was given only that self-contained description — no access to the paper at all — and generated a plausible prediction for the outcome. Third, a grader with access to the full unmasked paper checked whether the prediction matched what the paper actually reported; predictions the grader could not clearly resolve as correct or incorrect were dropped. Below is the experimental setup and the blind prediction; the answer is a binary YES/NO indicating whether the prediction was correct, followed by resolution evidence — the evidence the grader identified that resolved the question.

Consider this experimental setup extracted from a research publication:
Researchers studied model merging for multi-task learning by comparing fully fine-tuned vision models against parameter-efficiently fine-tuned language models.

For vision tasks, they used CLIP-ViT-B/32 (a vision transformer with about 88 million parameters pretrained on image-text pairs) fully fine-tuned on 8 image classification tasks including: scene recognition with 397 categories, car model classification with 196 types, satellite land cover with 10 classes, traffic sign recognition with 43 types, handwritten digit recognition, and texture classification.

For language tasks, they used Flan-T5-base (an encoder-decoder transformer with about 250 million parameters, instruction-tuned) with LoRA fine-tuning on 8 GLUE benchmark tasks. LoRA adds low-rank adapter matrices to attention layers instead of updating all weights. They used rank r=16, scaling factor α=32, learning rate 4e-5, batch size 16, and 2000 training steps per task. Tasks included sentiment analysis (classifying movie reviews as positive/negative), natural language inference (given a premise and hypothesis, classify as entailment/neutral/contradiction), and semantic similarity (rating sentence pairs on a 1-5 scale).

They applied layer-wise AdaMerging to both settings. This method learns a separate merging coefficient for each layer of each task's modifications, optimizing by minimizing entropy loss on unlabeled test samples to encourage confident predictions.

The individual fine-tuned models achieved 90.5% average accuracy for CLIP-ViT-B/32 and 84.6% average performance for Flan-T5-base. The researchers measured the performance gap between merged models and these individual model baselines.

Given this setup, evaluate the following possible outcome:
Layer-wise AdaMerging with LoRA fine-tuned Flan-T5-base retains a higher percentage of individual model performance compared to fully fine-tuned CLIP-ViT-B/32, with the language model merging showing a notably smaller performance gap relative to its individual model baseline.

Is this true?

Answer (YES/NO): YES